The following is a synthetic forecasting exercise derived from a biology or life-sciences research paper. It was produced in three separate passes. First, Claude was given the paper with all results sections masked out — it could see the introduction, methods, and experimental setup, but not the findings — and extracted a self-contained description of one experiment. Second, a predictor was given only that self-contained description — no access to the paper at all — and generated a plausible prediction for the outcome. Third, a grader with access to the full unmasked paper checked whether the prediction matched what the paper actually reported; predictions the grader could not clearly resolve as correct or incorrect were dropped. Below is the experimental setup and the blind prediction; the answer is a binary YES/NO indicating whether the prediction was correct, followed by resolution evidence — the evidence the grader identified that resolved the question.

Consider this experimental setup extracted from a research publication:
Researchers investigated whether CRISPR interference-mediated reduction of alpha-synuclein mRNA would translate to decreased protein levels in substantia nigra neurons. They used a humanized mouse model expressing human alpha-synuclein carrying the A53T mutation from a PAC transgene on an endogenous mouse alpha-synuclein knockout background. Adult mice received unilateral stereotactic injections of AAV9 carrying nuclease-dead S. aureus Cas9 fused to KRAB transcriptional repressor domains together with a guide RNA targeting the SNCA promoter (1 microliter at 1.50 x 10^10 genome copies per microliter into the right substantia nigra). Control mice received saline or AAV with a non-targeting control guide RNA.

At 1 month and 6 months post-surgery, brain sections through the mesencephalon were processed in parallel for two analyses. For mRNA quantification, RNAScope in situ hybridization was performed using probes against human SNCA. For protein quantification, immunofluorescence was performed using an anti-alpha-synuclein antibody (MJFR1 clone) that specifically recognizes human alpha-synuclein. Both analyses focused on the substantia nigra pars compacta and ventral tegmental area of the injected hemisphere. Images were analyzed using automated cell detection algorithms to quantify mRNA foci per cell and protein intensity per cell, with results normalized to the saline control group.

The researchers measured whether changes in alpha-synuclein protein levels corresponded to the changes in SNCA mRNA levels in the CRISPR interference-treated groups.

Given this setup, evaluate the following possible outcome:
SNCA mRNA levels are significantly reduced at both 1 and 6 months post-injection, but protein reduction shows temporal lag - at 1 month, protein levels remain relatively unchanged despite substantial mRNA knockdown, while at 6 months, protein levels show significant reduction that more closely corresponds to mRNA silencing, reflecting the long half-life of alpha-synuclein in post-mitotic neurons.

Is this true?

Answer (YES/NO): NO